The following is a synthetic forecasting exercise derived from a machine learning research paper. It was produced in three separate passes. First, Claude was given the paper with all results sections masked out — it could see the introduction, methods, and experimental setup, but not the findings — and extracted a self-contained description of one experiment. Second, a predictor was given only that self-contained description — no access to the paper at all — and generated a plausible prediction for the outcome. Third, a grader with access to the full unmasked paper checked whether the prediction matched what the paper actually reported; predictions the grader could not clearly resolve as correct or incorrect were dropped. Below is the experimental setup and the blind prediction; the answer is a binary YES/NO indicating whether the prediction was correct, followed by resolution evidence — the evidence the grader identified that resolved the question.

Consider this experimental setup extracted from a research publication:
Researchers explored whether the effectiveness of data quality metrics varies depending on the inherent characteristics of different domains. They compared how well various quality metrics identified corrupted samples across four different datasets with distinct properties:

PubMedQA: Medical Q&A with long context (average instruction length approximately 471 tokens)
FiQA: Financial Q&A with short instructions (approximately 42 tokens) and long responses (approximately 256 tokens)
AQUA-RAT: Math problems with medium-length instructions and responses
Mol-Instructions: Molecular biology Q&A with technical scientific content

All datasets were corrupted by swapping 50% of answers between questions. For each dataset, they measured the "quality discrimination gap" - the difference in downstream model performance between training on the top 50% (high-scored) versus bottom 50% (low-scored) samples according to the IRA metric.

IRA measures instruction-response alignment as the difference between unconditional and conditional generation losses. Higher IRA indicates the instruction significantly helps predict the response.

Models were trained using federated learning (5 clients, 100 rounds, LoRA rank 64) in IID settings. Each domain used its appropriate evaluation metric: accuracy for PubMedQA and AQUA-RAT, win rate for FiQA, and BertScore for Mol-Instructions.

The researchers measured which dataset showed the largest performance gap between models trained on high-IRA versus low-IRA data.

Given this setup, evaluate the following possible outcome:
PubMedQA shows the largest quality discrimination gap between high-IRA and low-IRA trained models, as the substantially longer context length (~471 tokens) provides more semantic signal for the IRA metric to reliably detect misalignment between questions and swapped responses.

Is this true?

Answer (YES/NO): NO